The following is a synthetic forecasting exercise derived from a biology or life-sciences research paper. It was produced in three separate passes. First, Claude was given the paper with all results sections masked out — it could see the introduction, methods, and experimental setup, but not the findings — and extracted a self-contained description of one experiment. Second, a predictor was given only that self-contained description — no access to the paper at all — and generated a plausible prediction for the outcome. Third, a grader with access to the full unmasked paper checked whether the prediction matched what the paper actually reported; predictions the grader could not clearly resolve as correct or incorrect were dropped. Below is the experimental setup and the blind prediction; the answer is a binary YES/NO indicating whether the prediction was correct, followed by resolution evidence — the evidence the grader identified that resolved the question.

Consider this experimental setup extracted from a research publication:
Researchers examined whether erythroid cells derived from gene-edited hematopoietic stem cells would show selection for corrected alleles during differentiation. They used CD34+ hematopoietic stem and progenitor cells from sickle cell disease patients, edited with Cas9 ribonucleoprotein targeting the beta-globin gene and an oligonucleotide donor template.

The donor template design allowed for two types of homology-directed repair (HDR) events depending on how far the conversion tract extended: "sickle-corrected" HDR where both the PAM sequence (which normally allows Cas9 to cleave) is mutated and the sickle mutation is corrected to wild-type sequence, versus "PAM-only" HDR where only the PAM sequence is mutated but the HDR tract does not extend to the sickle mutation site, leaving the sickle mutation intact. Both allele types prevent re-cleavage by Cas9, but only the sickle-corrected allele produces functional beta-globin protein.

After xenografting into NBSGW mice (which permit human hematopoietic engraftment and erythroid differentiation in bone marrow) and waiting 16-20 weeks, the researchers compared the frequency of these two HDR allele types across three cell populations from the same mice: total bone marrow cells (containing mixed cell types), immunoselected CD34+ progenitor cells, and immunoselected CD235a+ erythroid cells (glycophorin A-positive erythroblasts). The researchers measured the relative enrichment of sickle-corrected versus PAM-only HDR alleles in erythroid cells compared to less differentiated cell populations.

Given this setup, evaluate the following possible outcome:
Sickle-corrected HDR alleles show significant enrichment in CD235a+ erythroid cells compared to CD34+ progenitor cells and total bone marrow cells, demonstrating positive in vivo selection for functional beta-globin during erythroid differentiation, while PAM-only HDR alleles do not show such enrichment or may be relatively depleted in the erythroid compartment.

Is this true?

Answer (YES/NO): YES